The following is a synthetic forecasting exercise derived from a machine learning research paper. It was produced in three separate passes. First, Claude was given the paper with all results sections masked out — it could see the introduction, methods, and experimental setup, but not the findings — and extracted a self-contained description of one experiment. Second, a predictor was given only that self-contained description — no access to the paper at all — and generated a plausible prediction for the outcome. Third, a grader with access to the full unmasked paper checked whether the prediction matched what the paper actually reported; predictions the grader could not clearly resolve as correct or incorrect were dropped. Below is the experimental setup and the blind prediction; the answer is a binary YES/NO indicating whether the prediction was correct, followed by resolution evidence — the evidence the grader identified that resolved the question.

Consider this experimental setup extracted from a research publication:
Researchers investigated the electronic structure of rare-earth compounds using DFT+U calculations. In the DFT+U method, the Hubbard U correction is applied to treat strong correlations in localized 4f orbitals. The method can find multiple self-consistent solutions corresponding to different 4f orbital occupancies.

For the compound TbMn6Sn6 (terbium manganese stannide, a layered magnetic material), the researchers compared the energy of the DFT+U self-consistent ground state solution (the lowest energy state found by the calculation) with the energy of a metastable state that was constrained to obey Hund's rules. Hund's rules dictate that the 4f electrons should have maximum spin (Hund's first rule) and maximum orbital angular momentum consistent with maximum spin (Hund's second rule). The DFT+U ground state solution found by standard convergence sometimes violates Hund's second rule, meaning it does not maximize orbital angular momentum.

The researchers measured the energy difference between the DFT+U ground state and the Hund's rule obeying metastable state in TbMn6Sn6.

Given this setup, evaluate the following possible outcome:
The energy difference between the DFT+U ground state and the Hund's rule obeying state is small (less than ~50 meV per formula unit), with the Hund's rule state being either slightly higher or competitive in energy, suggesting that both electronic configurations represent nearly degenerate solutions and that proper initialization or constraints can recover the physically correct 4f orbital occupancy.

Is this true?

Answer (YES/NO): NO